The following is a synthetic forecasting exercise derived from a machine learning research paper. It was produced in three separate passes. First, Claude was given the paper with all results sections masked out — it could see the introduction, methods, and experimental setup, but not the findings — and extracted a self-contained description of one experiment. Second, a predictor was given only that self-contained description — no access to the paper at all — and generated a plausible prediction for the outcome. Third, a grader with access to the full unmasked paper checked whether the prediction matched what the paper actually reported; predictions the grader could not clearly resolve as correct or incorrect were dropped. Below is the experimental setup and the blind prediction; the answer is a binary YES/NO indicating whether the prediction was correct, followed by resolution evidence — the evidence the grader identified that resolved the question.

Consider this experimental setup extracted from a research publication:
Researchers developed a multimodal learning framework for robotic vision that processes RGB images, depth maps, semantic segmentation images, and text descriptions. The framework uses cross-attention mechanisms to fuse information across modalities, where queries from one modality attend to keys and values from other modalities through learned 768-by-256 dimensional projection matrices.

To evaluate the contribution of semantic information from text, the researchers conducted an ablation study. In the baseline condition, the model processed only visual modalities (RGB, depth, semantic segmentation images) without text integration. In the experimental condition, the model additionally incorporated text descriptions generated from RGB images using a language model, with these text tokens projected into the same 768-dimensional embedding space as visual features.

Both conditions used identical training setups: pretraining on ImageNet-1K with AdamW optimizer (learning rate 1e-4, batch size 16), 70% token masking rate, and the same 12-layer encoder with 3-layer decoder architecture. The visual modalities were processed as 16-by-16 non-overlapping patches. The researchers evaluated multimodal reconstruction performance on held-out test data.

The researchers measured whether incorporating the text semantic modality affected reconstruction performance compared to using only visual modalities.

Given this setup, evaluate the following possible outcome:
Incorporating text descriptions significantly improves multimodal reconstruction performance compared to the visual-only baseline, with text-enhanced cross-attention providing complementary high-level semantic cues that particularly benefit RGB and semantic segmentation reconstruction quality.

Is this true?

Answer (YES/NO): NO